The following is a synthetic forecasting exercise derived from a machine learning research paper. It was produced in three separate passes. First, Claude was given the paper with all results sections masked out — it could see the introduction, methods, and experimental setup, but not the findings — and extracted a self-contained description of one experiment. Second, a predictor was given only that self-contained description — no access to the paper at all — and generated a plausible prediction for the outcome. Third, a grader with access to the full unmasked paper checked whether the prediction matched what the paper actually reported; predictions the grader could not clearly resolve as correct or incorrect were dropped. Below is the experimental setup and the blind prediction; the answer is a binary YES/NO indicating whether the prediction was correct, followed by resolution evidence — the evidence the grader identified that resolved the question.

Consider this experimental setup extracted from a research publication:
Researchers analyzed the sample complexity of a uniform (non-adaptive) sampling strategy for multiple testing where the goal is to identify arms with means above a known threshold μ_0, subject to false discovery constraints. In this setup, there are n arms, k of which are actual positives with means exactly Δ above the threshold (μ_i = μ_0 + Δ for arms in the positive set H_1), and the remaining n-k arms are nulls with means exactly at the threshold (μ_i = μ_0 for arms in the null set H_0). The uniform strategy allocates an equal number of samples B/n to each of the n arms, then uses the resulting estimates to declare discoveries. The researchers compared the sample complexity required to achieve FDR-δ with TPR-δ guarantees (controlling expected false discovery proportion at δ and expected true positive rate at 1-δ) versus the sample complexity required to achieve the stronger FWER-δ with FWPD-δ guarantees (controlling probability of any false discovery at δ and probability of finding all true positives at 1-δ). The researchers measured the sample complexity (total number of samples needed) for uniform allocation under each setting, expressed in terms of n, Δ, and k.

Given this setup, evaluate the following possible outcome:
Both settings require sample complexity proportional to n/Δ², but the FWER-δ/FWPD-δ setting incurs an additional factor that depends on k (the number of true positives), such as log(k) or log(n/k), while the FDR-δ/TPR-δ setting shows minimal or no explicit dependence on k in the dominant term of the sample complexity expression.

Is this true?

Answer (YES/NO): NO